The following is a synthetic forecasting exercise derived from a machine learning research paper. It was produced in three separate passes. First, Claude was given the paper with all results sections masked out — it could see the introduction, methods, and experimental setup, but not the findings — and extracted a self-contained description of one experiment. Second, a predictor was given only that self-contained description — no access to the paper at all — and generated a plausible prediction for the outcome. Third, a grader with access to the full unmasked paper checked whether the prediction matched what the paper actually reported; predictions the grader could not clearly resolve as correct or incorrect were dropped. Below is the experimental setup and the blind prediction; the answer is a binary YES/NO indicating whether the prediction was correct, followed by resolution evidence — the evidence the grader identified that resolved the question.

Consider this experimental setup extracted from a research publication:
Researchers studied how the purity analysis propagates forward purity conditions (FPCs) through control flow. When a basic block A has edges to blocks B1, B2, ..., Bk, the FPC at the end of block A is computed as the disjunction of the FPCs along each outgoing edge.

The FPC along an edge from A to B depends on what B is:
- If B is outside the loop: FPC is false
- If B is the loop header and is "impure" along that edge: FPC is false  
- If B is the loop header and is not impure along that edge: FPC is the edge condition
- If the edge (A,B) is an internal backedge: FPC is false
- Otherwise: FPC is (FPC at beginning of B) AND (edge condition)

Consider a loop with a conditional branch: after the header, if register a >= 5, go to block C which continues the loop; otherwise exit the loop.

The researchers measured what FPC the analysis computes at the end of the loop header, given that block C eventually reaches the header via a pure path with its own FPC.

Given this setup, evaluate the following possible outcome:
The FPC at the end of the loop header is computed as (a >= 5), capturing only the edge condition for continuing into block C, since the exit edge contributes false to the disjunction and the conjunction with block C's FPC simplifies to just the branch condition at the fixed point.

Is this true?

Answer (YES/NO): NO